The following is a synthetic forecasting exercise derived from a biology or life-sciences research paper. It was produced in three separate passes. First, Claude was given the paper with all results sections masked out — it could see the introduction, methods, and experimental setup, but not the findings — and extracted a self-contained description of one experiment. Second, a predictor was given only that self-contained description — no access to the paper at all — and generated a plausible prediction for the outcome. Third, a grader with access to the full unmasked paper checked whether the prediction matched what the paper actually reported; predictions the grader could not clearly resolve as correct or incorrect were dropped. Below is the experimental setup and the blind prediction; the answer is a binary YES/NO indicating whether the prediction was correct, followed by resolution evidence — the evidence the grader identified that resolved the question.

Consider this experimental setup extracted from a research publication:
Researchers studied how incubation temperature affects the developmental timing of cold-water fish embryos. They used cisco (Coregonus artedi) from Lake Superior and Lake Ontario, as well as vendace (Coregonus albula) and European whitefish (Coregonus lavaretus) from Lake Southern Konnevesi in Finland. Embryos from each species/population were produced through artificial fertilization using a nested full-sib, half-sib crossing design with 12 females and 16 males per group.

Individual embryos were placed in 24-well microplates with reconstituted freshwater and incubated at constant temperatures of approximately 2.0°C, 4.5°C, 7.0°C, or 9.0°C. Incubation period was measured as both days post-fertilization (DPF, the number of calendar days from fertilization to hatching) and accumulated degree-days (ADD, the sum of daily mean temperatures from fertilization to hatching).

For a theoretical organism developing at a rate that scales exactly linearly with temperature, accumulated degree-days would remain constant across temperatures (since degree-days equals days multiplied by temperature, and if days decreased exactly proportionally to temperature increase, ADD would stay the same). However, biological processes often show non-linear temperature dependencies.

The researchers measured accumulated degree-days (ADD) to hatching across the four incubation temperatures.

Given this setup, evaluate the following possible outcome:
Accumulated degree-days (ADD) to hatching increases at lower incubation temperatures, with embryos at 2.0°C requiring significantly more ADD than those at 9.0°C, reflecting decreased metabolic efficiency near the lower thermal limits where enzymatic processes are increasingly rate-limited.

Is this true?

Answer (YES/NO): NO